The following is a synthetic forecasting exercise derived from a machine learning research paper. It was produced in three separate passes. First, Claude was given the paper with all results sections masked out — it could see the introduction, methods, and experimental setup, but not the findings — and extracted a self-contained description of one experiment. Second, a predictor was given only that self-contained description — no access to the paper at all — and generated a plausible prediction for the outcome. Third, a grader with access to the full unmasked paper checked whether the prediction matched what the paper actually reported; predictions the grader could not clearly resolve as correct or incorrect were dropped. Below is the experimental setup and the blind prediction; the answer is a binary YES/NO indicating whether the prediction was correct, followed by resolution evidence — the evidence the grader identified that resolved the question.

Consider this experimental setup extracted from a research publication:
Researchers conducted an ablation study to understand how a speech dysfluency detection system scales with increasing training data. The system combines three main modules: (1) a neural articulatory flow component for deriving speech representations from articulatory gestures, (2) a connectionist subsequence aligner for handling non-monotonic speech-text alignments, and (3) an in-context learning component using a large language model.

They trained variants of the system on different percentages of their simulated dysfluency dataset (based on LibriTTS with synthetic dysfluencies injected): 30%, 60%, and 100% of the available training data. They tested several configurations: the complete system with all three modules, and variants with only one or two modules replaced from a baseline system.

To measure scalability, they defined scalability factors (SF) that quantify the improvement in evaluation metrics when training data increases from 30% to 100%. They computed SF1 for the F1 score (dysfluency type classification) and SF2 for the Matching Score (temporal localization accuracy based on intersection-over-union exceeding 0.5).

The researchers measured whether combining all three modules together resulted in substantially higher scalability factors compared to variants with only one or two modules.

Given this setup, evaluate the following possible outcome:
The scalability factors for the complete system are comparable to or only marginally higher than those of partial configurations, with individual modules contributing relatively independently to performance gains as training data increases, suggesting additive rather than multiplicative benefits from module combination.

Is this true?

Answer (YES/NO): NO